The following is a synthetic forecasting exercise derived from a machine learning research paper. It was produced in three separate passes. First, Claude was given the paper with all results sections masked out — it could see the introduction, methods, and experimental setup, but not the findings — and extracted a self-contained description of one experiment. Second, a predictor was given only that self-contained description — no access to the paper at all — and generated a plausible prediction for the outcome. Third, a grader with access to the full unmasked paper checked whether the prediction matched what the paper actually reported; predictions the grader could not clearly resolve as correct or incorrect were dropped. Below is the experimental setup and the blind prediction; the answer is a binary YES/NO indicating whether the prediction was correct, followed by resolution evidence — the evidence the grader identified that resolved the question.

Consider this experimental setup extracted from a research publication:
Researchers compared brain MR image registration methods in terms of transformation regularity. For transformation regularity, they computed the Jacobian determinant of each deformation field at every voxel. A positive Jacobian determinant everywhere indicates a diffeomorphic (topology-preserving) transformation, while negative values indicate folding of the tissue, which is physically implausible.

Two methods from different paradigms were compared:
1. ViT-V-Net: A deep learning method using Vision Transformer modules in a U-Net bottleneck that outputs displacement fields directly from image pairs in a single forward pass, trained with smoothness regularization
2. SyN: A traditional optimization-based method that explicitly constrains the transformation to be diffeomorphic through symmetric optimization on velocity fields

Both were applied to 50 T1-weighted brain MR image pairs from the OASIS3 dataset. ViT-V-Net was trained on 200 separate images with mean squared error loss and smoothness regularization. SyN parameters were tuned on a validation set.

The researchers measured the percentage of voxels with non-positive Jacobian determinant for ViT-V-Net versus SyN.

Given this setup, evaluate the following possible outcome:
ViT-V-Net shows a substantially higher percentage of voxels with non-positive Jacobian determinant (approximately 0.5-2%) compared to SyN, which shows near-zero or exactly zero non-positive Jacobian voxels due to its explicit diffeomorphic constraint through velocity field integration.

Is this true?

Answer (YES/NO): YES